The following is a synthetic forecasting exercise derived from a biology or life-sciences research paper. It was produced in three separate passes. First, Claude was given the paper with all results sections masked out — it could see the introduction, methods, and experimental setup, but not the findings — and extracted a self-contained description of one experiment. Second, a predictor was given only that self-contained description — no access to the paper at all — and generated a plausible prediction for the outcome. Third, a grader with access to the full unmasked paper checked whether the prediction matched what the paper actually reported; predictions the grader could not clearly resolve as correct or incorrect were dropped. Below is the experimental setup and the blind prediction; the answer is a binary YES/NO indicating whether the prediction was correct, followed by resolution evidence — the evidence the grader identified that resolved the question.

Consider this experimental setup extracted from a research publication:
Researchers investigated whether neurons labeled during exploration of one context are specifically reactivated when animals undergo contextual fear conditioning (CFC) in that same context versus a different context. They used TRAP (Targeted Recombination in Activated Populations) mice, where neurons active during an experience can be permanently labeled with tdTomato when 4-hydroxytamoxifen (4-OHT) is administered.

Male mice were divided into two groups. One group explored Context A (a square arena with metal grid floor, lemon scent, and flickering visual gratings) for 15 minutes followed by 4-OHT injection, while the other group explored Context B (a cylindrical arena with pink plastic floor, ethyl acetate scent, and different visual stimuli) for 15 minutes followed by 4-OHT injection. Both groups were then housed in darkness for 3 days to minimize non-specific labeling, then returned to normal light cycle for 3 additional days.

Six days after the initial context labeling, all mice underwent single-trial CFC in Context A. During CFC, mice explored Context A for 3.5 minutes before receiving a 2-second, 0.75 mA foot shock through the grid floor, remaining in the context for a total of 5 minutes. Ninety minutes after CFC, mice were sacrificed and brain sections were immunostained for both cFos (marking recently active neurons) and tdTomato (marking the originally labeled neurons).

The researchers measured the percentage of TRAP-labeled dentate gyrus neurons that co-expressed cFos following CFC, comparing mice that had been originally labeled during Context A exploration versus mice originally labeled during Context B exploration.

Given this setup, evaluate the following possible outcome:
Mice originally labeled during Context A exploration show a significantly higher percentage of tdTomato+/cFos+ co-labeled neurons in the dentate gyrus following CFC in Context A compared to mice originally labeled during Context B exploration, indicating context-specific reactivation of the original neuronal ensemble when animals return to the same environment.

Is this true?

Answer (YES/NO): YES